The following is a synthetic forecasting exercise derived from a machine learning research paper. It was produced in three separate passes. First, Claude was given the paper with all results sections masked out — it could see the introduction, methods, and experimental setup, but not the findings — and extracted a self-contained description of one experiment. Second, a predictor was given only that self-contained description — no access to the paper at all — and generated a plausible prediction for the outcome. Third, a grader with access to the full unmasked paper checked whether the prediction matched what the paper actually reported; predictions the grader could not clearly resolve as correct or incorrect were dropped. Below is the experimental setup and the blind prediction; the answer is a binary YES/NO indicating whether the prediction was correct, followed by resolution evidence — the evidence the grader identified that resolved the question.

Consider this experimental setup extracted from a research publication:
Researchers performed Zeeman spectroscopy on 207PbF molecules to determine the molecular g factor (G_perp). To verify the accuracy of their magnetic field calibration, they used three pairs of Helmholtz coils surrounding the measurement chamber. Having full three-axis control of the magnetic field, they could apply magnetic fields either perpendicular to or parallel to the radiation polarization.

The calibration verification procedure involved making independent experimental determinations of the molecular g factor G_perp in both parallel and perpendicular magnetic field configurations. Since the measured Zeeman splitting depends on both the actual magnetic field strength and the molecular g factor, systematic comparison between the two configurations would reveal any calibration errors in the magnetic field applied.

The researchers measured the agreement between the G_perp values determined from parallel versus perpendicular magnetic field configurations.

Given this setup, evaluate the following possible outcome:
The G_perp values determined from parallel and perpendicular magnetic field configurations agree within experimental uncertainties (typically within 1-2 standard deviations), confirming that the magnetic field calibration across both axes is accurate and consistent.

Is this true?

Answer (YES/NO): YES